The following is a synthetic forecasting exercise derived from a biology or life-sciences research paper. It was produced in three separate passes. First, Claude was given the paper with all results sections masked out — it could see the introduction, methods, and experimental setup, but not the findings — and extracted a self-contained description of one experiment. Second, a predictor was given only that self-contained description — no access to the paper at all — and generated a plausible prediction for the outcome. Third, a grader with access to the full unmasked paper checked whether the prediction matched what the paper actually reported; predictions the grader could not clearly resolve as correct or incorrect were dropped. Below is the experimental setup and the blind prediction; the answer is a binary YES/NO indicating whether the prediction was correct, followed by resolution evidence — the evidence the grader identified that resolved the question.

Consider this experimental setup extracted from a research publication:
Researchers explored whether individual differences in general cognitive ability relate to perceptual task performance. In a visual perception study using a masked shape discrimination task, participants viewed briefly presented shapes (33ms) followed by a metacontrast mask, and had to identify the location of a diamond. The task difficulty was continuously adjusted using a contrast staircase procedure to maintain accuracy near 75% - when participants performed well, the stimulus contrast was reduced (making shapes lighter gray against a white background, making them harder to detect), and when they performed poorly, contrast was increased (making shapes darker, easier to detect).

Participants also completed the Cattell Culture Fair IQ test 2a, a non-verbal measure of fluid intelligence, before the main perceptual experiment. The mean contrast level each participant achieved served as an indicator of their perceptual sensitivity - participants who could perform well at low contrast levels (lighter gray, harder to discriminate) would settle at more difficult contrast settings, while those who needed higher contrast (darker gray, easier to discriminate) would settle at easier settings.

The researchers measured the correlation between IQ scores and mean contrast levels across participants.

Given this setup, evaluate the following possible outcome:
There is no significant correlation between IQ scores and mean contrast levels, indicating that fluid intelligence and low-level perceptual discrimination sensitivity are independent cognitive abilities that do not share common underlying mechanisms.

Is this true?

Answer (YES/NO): NO